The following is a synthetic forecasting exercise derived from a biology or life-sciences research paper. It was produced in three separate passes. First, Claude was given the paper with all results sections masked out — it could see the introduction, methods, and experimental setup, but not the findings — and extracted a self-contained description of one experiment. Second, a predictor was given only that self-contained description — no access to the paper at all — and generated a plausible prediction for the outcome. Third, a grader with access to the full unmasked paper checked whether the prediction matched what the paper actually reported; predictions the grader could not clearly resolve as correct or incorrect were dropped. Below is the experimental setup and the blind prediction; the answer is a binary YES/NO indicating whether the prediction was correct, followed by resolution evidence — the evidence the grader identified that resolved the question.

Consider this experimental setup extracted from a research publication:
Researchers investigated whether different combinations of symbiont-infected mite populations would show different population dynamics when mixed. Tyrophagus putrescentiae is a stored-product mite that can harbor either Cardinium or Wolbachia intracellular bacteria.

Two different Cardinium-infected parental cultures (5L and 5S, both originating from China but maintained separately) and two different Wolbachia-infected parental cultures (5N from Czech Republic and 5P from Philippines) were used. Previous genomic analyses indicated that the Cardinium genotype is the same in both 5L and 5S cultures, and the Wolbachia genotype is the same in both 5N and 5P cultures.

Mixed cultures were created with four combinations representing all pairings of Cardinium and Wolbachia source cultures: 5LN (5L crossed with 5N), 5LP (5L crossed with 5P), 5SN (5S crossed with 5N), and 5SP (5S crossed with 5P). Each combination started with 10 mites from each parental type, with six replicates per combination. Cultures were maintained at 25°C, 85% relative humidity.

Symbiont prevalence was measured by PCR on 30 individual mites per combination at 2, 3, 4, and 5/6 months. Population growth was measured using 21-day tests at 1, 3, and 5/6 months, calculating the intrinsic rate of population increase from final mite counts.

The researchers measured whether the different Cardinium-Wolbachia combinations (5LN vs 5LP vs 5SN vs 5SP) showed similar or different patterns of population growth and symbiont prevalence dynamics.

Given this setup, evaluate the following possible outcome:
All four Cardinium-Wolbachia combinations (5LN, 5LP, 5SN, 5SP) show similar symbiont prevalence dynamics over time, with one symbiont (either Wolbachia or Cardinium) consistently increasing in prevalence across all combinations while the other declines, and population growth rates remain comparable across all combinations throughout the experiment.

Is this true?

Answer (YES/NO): NO